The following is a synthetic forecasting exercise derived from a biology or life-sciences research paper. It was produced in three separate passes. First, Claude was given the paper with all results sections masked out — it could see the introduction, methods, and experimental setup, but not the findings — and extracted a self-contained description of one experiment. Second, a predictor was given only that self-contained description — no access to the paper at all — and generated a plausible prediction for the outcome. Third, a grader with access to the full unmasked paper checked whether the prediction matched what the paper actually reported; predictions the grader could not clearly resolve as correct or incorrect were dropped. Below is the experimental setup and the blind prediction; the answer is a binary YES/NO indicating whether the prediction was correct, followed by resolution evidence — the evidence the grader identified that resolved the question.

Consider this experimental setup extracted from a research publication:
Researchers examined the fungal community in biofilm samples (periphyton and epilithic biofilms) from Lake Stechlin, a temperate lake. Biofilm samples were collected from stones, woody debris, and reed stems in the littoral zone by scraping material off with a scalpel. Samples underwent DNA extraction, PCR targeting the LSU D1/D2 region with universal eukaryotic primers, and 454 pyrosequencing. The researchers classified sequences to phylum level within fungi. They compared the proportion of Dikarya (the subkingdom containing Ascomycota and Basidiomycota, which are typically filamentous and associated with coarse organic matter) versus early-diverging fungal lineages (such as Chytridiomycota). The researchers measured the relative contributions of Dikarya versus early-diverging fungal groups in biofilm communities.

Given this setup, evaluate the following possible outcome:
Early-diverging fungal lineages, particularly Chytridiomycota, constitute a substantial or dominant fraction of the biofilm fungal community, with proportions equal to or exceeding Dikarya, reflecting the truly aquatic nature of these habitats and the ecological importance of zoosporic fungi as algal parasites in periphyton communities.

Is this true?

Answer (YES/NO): YES